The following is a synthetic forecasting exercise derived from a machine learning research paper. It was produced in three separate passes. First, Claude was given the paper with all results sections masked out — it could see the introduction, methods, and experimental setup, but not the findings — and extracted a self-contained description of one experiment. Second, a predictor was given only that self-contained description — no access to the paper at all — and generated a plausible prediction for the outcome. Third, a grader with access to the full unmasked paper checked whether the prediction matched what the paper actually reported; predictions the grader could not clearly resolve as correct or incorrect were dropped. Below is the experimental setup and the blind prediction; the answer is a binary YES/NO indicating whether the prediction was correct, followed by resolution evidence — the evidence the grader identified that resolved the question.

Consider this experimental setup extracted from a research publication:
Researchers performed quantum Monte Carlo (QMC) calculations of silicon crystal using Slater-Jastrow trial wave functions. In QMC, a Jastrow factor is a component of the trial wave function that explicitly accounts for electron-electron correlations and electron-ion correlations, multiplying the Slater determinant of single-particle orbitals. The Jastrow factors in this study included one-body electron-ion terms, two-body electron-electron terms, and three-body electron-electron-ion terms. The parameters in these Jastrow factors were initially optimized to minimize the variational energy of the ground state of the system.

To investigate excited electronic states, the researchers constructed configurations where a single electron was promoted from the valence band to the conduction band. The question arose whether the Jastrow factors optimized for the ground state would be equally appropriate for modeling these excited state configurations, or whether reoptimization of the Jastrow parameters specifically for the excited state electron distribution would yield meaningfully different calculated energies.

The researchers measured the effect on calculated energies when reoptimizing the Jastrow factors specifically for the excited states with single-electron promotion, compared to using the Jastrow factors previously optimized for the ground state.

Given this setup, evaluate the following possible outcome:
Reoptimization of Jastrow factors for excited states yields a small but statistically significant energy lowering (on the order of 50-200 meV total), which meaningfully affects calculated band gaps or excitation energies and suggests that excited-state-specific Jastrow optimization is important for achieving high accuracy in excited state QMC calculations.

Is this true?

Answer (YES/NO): NO